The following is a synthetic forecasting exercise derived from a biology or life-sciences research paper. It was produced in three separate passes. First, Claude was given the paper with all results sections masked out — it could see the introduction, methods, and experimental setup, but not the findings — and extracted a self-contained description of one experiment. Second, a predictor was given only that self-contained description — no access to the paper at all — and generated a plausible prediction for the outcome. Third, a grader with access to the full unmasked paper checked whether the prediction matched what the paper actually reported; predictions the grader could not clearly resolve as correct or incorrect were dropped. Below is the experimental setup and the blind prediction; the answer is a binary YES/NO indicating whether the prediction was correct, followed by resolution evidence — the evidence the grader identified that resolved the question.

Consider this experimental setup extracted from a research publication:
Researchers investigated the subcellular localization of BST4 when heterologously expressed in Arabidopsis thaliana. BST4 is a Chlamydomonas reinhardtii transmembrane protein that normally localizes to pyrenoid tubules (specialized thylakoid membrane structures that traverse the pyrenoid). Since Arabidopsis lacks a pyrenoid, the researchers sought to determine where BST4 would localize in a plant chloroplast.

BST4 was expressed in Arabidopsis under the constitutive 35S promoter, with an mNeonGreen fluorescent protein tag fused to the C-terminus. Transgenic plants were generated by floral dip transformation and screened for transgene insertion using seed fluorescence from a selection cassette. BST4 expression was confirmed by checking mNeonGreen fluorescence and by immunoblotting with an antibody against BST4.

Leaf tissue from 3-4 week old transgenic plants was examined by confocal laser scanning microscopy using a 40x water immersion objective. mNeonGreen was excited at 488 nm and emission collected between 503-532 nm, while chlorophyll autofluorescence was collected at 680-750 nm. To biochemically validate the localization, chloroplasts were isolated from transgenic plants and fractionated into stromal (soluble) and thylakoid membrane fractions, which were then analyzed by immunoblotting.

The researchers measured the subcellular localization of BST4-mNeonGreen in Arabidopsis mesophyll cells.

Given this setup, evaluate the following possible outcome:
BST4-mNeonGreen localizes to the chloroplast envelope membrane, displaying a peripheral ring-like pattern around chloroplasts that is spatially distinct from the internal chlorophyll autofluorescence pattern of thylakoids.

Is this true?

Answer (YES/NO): NO